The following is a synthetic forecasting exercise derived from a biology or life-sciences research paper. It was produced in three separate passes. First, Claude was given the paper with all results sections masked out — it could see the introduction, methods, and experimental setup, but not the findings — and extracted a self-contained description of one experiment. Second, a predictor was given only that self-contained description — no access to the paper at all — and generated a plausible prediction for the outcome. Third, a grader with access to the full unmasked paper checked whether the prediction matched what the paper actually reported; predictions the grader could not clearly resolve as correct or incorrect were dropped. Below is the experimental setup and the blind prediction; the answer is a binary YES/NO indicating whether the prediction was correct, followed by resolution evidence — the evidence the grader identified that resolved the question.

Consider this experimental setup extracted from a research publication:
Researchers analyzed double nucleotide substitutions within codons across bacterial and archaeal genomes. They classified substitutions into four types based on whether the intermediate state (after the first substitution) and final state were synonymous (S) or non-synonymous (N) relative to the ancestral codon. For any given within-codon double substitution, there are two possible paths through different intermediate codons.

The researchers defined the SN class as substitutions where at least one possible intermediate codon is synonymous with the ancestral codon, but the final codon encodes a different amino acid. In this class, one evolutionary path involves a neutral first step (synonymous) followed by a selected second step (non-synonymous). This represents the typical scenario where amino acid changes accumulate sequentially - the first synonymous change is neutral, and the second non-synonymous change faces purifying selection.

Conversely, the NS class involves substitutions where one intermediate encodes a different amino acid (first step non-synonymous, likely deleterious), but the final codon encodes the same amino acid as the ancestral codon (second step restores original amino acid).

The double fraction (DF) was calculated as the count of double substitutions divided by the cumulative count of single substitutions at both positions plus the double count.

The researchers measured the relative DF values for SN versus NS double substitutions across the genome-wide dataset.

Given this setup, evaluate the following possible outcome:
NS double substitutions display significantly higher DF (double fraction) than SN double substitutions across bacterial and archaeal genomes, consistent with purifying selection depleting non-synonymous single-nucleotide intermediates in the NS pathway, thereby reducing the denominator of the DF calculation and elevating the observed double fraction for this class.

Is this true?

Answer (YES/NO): NO